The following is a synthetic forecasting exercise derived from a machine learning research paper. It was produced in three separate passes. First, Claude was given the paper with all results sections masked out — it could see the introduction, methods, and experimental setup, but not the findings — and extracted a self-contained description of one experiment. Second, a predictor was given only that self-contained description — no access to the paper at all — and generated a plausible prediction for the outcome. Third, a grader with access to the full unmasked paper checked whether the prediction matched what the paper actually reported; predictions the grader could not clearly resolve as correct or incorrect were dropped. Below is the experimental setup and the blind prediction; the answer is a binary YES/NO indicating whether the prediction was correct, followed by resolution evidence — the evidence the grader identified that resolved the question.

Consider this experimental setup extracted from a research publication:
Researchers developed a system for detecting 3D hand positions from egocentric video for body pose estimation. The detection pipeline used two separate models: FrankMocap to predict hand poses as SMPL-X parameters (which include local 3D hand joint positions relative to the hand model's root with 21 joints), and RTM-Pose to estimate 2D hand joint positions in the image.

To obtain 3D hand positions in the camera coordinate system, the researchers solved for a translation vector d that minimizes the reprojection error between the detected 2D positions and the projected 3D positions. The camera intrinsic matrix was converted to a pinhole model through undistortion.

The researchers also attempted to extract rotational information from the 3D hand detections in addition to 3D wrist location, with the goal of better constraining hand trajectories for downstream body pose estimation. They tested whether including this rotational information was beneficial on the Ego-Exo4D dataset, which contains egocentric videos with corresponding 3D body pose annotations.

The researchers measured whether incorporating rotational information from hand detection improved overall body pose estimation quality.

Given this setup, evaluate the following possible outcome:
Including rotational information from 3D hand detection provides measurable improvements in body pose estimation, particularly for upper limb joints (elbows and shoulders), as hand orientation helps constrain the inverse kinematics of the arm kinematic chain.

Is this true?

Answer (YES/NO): NO